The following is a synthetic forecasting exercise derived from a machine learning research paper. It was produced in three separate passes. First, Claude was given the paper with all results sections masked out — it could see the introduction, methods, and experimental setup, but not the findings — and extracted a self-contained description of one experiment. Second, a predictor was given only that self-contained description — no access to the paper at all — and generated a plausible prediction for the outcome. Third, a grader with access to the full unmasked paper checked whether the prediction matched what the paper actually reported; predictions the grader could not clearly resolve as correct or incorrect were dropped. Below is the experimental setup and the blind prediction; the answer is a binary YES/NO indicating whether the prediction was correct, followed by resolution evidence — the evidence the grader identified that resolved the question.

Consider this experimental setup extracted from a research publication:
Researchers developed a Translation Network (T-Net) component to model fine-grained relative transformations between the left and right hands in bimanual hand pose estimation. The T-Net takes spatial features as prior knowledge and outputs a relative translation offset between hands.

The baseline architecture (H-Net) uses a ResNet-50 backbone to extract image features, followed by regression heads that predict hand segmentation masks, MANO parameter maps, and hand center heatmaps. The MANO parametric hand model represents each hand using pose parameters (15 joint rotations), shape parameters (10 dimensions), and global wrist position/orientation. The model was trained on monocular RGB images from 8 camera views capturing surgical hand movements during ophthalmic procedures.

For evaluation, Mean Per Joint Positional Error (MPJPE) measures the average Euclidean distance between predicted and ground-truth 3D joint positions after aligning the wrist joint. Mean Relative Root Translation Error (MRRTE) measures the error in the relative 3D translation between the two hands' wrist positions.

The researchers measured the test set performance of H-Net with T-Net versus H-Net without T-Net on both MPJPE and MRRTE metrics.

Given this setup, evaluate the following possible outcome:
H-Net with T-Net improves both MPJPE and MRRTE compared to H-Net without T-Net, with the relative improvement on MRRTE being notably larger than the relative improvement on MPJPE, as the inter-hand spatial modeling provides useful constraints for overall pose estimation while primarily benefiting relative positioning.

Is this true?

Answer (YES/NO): NO